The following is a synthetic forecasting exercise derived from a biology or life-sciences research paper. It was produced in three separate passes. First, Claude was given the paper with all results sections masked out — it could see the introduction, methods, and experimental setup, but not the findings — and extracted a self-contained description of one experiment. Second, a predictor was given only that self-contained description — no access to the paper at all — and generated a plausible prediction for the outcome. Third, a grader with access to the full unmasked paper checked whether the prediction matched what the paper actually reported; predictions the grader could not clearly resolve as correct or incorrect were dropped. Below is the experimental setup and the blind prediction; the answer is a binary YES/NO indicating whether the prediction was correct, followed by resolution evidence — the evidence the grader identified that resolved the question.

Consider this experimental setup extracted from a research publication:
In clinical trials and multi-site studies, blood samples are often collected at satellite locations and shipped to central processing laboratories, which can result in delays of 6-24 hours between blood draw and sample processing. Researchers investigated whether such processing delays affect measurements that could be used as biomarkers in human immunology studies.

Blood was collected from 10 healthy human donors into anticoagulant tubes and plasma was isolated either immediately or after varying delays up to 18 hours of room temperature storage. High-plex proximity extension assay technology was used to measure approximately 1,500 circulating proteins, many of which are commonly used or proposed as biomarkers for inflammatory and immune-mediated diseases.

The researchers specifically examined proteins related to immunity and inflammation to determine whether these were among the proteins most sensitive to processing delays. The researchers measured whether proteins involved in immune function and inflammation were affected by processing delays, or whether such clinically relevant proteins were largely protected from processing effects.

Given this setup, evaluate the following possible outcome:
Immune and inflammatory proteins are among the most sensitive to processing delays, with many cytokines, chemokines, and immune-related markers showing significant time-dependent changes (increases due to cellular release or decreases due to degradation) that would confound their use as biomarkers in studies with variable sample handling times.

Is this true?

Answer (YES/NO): YES